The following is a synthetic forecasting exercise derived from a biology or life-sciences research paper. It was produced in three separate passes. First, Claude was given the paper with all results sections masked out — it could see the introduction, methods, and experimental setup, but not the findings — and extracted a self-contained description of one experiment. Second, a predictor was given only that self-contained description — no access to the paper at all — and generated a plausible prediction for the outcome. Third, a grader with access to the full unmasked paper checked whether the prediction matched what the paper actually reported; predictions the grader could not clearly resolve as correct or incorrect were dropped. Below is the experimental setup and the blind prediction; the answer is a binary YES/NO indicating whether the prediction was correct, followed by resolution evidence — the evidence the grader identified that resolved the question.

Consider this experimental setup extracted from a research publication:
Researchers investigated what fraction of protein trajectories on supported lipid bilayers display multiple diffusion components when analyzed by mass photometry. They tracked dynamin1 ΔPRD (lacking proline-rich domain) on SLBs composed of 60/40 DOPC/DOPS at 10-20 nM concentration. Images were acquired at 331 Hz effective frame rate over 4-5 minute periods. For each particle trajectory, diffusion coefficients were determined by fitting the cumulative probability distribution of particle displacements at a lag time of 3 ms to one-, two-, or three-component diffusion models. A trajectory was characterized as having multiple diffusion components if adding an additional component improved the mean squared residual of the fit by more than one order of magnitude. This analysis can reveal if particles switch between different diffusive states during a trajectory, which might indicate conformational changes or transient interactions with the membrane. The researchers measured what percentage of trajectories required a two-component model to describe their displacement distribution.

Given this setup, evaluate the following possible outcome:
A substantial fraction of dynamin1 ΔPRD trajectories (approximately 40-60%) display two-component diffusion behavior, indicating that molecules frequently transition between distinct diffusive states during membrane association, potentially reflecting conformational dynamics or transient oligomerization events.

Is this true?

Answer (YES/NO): NO